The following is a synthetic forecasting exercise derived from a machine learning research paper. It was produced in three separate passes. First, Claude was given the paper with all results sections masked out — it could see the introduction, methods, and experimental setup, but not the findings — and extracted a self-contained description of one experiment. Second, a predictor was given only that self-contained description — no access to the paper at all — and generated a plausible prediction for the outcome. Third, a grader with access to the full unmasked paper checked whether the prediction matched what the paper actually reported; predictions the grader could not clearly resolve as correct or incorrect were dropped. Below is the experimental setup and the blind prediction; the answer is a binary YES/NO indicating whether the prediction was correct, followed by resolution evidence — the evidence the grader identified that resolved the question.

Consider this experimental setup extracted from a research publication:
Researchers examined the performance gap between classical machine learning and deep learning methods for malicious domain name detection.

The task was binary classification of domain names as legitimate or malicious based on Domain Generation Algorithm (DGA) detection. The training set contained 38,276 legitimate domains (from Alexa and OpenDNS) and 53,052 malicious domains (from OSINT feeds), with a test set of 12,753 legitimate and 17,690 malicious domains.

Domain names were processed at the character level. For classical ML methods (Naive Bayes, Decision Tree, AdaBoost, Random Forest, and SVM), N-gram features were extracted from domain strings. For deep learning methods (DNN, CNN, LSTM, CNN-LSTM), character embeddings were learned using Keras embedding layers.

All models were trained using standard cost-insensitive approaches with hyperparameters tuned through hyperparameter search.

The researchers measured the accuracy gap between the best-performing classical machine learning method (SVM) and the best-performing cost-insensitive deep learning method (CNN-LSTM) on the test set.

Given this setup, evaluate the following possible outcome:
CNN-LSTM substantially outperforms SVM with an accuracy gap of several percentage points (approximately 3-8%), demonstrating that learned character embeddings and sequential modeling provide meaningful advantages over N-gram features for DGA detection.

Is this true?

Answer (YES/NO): NO